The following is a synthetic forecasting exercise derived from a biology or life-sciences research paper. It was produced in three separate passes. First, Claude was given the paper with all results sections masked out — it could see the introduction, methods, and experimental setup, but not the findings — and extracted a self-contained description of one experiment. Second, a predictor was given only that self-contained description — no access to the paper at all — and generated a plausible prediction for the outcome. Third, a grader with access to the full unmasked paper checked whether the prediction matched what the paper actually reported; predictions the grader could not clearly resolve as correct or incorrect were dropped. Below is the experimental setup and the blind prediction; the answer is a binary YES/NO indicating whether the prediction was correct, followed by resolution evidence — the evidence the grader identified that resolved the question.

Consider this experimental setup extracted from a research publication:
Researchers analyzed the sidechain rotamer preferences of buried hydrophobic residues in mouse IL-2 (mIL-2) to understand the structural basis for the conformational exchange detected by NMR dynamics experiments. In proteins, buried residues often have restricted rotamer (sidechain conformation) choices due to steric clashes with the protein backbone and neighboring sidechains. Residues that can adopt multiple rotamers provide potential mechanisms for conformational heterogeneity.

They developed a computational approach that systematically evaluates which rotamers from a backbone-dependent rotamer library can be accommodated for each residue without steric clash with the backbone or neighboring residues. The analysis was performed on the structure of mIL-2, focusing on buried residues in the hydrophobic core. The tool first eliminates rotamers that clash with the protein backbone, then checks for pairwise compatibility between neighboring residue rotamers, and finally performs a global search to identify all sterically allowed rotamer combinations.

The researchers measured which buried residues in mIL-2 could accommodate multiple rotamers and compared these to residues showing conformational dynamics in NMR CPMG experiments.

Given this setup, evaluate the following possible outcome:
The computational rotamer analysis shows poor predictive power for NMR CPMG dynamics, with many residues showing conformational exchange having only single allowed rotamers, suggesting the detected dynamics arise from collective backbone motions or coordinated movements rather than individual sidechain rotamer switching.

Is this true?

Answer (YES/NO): NO